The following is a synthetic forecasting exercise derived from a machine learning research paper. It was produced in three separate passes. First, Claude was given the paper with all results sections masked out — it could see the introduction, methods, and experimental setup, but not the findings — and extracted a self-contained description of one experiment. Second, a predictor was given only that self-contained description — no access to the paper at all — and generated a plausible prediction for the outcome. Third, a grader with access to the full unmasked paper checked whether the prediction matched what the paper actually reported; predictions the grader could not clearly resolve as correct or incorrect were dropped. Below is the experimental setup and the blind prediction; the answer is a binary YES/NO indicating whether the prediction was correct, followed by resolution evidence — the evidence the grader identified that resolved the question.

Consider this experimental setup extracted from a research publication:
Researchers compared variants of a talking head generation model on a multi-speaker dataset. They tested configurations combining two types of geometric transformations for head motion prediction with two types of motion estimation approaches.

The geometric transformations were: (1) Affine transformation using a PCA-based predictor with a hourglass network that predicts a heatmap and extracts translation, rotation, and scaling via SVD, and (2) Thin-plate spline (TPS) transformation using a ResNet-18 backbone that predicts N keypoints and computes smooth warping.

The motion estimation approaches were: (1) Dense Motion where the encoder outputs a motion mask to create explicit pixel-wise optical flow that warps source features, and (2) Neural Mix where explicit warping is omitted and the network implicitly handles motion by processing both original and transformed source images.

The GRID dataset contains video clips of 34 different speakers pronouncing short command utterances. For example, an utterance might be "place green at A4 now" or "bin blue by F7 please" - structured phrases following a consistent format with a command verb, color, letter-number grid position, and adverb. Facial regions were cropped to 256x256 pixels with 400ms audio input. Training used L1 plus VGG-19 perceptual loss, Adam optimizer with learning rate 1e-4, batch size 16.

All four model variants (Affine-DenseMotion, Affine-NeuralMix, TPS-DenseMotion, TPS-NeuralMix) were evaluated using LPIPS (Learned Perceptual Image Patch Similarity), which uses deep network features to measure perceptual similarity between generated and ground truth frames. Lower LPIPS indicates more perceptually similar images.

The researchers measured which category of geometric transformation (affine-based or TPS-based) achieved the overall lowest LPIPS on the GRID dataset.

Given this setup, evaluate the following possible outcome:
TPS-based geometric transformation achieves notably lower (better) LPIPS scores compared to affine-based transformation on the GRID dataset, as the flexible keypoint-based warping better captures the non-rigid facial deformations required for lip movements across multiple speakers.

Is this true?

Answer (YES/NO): YES